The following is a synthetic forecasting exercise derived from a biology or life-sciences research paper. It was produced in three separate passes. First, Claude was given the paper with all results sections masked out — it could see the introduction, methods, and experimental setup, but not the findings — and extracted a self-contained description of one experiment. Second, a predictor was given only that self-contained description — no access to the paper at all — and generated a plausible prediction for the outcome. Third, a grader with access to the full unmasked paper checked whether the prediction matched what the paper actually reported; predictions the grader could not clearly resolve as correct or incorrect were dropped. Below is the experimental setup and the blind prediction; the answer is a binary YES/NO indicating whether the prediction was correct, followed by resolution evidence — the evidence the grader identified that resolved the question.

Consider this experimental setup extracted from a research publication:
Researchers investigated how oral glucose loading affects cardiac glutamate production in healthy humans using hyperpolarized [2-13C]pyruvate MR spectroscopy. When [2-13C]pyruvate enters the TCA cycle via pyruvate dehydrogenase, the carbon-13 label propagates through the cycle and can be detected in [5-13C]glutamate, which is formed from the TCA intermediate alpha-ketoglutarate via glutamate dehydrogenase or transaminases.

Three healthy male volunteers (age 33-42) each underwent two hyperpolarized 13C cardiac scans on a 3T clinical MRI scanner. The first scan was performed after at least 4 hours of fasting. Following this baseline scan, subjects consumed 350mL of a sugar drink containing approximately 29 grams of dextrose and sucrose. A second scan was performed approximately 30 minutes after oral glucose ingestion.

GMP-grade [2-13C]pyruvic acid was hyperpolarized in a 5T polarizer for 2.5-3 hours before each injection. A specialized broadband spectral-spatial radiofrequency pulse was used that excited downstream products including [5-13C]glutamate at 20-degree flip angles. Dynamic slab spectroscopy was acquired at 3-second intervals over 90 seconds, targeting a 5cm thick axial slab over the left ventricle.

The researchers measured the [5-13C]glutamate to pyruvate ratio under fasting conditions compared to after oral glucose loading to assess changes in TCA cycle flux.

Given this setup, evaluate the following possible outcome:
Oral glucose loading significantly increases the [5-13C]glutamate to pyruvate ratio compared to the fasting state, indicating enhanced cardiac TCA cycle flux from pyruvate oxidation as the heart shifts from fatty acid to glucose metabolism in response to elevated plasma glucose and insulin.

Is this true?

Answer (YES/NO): YES